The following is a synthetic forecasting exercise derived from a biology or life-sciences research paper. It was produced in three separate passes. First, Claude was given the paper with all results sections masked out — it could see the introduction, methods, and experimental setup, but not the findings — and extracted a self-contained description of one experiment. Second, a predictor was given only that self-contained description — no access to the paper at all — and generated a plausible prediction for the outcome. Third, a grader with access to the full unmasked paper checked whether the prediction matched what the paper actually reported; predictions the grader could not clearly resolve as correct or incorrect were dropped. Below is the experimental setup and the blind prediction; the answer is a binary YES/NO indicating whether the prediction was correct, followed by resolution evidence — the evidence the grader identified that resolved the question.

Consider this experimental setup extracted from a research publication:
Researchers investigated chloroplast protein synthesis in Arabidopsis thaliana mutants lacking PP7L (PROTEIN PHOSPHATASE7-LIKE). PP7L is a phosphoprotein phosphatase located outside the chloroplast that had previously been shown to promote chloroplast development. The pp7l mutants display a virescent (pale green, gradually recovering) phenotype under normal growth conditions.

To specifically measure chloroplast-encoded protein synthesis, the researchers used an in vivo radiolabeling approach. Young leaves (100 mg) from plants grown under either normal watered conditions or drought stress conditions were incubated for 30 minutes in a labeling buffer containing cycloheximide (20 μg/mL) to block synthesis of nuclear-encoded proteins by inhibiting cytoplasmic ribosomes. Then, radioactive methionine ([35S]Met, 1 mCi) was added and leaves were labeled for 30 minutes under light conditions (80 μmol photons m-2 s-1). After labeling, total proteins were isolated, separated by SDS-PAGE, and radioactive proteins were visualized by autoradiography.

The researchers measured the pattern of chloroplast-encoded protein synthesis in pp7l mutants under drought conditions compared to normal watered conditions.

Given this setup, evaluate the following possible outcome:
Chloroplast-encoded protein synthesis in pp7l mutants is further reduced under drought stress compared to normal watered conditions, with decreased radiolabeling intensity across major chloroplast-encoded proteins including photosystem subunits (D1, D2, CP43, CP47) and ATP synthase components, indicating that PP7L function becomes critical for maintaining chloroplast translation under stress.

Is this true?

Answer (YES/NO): NO